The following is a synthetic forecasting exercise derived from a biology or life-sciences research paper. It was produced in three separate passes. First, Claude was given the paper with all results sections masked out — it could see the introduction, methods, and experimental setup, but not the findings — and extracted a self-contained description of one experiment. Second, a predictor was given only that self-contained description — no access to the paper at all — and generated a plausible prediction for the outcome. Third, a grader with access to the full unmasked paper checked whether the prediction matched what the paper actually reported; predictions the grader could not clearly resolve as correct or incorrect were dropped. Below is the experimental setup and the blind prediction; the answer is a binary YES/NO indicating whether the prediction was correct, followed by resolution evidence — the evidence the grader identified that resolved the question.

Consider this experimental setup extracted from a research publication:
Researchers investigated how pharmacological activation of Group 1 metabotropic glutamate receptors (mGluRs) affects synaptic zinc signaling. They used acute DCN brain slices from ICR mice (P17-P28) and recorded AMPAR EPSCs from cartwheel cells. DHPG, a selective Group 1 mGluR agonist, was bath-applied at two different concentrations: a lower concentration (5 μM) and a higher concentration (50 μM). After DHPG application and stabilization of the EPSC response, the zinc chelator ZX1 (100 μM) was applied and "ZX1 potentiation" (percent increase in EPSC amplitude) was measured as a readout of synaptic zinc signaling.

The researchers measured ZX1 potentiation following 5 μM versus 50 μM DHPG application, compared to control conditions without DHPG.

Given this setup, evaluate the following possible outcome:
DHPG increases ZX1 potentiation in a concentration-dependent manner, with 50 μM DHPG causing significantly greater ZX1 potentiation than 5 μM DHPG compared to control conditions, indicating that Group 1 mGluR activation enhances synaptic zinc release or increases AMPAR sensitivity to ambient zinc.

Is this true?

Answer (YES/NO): NO